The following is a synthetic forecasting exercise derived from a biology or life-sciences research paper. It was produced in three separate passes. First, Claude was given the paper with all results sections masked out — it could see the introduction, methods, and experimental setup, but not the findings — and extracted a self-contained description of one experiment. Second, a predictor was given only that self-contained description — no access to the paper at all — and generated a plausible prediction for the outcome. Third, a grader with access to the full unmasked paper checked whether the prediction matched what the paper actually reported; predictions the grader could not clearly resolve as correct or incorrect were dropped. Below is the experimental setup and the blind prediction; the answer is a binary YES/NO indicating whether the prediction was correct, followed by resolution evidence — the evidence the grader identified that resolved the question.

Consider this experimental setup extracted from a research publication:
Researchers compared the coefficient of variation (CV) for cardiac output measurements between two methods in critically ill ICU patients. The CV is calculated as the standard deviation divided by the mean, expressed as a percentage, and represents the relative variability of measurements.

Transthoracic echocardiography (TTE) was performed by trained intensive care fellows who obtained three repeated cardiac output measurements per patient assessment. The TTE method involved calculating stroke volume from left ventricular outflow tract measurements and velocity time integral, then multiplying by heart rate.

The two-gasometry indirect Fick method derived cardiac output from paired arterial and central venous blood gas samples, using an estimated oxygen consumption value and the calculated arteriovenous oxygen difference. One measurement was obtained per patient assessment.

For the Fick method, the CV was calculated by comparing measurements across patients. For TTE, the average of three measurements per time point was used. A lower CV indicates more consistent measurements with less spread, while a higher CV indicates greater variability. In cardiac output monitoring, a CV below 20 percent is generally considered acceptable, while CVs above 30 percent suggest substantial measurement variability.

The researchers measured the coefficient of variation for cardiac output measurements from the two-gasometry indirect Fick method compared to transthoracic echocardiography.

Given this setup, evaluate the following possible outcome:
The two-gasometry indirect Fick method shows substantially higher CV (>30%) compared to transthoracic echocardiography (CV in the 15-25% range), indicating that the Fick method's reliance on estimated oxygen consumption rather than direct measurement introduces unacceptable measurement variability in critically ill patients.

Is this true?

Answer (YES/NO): NO